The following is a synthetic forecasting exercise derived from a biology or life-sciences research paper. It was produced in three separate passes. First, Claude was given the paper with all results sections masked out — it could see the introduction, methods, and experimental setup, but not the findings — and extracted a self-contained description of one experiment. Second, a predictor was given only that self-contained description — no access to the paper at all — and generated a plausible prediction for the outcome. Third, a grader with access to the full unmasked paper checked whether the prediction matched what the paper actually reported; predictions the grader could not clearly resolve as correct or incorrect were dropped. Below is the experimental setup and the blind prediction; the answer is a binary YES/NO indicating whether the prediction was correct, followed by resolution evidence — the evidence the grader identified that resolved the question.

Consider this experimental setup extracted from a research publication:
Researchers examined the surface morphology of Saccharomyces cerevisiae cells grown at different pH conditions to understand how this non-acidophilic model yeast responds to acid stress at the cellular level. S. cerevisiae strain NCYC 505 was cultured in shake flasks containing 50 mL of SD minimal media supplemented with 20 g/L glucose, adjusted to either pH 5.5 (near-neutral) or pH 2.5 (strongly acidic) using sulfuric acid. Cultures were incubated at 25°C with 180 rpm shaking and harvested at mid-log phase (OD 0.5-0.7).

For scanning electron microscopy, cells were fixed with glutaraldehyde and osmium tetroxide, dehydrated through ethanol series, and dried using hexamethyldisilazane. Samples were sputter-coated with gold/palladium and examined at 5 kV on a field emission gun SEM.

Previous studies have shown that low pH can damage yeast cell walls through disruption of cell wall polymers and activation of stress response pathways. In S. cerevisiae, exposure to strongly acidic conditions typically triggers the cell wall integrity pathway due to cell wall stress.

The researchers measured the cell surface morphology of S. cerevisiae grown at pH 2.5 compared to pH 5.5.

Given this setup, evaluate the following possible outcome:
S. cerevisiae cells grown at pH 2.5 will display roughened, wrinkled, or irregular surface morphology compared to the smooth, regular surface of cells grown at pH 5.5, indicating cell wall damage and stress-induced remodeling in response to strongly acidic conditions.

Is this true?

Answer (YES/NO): YES